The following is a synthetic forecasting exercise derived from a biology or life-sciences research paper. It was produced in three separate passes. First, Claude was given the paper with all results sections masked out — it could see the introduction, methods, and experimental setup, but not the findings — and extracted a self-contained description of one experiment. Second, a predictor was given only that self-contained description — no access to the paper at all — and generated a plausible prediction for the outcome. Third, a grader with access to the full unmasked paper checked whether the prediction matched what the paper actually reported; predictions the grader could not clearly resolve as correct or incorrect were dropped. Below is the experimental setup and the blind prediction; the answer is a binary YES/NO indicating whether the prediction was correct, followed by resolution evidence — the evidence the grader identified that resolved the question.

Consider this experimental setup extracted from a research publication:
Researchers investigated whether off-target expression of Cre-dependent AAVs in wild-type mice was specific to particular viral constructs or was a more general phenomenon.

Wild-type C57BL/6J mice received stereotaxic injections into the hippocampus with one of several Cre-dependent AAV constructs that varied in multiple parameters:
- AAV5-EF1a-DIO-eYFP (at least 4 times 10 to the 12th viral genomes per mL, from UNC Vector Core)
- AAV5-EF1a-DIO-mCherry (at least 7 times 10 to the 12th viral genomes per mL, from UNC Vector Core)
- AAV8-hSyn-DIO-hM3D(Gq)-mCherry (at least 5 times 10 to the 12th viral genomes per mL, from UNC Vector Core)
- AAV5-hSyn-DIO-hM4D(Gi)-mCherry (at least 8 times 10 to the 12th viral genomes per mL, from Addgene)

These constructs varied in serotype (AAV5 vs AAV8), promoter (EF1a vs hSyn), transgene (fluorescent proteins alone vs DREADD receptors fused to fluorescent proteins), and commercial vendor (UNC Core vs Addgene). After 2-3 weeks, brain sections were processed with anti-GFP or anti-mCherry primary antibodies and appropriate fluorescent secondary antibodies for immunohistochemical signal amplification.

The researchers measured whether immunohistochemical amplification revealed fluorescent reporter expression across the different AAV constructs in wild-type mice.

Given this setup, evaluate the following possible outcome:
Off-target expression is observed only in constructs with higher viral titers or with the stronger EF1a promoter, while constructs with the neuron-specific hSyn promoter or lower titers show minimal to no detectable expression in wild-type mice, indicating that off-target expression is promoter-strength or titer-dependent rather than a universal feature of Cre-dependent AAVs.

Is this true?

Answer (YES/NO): NO